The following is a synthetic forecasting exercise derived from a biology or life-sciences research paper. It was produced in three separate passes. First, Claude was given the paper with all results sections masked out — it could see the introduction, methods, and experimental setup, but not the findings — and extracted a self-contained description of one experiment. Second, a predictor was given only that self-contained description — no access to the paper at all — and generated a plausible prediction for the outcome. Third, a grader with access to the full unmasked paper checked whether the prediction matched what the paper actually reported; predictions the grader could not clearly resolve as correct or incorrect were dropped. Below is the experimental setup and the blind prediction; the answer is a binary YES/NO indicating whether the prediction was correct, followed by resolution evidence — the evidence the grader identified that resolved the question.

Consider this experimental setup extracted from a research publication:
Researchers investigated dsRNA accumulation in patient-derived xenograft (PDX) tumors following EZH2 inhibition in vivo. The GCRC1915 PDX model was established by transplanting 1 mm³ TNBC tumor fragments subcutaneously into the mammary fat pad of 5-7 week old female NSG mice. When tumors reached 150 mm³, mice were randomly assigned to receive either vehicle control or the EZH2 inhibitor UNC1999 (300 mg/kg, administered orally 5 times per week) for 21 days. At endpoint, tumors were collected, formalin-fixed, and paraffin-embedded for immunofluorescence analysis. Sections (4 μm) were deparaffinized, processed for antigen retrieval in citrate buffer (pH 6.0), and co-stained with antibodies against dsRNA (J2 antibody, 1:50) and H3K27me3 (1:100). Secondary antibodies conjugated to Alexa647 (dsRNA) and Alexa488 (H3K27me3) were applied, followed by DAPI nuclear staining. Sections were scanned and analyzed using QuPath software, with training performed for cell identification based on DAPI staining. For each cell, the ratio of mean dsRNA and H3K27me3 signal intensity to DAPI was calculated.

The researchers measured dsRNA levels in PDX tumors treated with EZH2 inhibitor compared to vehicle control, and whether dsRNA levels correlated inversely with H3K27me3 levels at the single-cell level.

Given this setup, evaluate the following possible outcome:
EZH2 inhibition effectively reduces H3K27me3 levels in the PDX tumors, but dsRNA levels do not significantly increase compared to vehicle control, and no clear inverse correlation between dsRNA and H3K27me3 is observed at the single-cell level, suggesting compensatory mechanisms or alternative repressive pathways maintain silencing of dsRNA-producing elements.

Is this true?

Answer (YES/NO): NO